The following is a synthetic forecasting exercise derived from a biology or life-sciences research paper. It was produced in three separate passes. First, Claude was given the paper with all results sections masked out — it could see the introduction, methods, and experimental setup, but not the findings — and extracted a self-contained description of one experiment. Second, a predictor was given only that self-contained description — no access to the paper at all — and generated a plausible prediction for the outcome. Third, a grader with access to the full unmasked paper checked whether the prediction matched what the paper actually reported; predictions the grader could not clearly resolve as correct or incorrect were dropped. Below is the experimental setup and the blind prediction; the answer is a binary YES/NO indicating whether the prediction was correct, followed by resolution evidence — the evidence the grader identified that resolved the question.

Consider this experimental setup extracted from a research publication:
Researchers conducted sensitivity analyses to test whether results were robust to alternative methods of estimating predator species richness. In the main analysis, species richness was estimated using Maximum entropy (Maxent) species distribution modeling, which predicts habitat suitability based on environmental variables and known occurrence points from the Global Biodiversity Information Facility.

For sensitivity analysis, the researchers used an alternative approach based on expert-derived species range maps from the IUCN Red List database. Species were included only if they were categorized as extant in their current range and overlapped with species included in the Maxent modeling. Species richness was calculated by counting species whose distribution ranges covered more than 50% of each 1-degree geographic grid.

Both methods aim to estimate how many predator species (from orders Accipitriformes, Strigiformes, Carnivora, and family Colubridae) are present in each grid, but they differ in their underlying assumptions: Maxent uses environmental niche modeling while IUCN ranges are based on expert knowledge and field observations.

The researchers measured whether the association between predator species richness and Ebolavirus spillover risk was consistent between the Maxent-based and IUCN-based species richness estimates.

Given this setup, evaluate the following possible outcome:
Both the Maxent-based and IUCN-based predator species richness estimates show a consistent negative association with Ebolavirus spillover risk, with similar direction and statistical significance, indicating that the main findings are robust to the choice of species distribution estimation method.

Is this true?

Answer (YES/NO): YES